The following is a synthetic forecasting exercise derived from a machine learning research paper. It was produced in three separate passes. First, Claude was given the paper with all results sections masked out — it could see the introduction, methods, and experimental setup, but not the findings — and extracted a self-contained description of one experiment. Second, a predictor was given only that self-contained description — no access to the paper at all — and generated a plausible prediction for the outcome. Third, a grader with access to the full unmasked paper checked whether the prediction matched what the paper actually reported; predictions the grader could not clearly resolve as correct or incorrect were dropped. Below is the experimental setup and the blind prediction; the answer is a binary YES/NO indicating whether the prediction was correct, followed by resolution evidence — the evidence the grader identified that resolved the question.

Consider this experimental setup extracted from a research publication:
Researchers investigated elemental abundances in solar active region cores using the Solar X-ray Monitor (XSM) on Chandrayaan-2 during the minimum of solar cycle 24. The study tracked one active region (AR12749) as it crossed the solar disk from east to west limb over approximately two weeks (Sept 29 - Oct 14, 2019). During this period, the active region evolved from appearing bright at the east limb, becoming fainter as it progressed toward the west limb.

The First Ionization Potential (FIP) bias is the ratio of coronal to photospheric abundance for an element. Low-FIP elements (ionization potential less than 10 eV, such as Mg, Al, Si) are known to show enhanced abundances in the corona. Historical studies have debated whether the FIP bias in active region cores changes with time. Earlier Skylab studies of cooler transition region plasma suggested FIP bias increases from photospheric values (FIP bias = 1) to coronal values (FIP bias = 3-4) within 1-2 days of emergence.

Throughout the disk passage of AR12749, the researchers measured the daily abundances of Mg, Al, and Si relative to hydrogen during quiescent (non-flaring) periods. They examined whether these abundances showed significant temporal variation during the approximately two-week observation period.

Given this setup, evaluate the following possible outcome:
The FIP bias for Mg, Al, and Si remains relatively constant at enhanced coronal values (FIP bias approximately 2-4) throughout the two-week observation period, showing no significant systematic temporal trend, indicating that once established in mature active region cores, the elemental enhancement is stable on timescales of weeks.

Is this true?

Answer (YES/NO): NO